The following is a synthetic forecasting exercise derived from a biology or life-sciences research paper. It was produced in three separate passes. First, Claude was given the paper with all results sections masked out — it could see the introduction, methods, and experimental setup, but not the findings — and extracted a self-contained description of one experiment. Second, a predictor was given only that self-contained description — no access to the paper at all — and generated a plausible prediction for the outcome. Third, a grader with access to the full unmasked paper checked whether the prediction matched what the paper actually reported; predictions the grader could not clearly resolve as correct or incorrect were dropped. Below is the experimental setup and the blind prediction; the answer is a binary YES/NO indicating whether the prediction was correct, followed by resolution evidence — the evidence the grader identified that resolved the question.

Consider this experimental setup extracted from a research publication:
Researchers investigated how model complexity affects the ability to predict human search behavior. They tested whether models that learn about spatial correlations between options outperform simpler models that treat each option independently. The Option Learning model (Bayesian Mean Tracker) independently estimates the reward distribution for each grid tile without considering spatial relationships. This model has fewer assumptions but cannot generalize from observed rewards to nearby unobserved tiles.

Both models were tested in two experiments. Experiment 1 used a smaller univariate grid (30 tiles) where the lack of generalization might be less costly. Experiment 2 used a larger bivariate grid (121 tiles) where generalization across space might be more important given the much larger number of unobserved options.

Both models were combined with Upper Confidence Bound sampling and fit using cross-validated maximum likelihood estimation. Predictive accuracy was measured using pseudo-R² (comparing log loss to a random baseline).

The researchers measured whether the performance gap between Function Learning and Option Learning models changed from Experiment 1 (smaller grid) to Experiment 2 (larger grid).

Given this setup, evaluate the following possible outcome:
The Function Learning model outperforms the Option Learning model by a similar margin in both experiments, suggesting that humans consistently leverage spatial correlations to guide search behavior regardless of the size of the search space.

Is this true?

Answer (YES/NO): NO